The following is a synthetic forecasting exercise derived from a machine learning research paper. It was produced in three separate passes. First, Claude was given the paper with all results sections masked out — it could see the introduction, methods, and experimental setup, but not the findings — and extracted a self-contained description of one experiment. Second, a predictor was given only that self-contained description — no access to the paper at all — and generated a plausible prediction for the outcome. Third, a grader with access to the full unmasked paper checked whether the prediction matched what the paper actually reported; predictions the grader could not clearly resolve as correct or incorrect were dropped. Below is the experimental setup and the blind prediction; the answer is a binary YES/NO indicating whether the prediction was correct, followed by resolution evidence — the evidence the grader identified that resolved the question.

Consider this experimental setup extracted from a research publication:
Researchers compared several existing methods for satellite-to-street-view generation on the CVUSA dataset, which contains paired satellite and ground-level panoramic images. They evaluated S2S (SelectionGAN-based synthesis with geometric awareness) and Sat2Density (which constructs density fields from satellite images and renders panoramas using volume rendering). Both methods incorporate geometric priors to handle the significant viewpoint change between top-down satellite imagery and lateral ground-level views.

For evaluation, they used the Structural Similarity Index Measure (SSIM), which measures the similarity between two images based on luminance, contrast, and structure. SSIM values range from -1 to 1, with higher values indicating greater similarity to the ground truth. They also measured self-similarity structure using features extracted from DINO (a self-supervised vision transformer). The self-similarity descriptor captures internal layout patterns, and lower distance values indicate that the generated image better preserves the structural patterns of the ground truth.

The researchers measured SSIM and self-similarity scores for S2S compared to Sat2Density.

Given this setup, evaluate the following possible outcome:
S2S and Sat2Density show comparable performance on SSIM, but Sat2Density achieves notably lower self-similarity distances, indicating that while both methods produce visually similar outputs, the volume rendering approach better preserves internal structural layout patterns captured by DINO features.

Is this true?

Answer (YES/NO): NO